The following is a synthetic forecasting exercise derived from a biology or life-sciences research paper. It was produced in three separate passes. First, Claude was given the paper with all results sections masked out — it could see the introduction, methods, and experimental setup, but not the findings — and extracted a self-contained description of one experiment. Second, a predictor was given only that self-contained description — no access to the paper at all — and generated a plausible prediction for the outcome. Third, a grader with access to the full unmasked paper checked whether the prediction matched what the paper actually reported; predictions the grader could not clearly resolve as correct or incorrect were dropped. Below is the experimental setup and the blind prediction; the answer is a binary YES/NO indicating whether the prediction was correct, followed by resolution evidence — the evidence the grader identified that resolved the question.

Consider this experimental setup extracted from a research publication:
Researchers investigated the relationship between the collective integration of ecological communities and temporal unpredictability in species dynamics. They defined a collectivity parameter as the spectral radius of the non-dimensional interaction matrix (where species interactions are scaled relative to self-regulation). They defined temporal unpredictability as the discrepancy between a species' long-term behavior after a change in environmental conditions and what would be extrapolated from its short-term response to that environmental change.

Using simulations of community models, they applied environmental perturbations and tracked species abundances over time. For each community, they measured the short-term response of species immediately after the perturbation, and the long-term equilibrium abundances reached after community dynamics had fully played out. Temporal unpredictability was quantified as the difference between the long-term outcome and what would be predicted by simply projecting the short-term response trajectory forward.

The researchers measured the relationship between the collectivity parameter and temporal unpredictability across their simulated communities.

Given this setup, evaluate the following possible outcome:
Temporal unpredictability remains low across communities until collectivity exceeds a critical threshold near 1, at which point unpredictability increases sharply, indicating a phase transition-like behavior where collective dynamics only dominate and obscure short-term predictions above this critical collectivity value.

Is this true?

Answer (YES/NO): NO